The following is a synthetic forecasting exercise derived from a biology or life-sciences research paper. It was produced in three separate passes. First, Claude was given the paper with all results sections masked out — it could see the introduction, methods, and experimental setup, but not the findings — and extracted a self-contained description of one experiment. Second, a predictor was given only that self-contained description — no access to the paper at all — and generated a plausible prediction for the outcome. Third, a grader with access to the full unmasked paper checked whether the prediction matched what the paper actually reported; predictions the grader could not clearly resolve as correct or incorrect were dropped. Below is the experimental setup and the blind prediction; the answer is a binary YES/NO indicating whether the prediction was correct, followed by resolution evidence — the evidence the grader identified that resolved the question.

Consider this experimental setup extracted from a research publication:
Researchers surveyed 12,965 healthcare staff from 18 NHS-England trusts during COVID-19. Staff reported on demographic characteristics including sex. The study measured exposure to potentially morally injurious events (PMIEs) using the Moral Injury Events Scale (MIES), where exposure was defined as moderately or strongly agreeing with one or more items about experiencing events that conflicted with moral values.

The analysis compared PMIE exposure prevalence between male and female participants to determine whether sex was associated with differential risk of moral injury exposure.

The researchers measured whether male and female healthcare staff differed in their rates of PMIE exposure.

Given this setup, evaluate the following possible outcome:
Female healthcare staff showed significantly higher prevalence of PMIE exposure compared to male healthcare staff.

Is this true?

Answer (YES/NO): NO